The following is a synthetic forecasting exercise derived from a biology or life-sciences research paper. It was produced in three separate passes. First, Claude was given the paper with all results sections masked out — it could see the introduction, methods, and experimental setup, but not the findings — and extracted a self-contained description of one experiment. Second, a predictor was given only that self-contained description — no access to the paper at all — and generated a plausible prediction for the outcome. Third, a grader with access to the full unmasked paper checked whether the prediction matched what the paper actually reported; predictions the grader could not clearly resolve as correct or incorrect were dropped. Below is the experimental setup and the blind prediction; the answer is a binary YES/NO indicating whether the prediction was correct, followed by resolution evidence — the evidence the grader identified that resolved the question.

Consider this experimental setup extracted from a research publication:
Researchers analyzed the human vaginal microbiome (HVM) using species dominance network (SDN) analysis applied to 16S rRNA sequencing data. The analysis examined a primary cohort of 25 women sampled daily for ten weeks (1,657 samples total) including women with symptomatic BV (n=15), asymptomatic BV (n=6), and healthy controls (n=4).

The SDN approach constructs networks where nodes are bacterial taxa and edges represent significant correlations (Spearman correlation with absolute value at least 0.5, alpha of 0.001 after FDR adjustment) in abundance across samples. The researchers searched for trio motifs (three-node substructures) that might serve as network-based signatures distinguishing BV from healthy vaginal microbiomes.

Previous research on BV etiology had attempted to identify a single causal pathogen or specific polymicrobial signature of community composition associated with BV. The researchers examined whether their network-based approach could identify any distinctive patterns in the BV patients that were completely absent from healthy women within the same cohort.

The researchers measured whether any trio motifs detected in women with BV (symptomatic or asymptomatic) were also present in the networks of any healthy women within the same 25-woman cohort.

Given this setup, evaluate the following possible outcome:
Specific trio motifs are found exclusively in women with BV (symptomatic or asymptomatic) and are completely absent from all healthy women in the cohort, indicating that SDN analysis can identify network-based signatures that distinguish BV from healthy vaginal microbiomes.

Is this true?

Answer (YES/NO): YES